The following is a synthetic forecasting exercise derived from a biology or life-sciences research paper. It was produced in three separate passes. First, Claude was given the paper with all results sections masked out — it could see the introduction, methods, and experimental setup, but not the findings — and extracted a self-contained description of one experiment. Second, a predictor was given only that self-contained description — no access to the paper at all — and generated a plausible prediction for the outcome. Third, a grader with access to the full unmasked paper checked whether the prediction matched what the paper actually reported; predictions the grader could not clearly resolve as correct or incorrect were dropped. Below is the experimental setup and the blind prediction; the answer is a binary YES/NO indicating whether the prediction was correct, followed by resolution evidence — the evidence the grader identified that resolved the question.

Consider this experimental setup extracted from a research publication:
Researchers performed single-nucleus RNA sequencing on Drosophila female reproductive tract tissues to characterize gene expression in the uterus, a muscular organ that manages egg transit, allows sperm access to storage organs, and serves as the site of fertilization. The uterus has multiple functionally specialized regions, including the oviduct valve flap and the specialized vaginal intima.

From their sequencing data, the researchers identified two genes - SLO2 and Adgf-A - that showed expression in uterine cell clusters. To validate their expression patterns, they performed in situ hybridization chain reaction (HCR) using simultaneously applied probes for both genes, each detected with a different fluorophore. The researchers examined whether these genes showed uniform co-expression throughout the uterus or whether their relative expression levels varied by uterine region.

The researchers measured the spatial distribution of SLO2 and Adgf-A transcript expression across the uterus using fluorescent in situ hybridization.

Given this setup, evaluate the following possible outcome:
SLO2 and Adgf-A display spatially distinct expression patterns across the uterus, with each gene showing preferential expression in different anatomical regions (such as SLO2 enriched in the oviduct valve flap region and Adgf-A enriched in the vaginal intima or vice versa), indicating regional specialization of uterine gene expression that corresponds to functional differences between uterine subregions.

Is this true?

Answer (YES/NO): NO